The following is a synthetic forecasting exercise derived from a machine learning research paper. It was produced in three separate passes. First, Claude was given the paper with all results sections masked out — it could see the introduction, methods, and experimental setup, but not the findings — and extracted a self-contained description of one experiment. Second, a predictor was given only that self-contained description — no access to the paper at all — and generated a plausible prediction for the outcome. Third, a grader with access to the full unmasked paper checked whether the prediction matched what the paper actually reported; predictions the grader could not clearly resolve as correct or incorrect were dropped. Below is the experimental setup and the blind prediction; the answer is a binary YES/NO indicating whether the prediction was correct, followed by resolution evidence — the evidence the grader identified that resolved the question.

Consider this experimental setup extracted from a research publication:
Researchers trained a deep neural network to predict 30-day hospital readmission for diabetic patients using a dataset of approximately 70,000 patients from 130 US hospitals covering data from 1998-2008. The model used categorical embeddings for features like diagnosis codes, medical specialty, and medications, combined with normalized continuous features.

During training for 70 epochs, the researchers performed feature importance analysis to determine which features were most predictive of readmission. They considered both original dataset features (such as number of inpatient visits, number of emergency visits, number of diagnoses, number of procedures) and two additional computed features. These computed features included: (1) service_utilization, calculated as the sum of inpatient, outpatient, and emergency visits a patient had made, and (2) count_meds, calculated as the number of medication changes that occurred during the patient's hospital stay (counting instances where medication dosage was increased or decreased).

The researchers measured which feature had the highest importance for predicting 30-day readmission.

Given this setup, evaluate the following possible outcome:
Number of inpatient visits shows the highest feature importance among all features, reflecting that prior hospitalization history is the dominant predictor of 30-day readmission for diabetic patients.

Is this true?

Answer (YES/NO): NO